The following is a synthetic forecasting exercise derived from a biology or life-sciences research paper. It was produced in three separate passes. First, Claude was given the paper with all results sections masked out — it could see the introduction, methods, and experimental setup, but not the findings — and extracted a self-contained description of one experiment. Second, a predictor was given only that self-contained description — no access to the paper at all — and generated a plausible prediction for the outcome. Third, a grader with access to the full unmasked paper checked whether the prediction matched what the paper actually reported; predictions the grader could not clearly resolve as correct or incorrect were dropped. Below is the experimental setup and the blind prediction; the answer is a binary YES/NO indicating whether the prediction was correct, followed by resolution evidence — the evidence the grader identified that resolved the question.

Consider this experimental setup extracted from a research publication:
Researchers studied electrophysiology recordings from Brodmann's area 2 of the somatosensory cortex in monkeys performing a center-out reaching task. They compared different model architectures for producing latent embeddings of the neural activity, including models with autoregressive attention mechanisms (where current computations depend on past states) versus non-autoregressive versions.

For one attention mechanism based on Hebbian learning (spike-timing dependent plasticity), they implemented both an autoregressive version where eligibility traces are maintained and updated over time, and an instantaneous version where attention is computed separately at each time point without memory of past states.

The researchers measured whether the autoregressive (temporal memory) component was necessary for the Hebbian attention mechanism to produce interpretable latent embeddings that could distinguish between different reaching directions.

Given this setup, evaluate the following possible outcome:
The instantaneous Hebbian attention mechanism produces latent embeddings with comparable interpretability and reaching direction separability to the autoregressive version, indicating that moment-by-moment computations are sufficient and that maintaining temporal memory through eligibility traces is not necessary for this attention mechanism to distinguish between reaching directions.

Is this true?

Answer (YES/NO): NO